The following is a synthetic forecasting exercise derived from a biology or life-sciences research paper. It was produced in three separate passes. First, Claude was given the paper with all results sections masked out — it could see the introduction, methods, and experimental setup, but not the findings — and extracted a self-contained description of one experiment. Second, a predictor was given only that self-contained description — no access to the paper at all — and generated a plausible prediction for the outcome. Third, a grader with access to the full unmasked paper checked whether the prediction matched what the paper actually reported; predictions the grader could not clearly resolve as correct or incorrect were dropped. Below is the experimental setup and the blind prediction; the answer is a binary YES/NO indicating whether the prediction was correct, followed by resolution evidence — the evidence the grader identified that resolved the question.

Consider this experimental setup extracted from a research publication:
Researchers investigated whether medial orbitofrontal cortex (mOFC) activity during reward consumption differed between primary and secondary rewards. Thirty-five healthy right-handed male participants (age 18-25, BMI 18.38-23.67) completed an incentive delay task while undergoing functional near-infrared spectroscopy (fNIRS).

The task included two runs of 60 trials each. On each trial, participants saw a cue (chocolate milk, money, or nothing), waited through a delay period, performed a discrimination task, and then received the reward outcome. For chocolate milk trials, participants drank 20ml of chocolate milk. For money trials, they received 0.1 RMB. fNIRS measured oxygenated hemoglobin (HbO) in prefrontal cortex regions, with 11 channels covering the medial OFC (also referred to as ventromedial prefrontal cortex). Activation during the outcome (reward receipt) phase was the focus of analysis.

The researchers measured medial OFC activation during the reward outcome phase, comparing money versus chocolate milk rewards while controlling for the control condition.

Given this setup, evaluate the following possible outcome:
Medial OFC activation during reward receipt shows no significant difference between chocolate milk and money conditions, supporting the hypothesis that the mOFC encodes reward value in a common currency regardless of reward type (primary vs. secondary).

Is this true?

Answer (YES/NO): NO